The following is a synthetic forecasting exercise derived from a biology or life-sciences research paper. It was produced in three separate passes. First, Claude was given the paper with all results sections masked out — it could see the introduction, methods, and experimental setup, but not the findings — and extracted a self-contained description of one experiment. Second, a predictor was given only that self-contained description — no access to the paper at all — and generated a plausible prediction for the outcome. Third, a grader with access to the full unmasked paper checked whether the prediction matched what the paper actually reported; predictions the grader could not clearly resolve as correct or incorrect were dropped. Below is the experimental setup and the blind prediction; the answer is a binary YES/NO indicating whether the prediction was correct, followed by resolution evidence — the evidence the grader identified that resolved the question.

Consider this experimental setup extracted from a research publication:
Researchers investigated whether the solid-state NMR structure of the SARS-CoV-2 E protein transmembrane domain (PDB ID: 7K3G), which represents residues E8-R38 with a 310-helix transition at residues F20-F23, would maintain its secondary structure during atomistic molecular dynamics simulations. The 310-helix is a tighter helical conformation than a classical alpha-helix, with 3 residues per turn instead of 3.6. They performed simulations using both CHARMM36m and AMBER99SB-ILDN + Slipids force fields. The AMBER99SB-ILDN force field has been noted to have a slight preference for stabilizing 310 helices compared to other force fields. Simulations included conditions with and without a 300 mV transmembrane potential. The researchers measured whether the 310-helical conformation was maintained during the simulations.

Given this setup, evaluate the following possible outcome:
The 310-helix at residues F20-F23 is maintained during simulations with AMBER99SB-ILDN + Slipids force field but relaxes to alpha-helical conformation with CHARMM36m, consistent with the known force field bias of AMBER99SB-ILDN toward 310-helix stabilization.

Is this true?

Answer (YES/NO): NO